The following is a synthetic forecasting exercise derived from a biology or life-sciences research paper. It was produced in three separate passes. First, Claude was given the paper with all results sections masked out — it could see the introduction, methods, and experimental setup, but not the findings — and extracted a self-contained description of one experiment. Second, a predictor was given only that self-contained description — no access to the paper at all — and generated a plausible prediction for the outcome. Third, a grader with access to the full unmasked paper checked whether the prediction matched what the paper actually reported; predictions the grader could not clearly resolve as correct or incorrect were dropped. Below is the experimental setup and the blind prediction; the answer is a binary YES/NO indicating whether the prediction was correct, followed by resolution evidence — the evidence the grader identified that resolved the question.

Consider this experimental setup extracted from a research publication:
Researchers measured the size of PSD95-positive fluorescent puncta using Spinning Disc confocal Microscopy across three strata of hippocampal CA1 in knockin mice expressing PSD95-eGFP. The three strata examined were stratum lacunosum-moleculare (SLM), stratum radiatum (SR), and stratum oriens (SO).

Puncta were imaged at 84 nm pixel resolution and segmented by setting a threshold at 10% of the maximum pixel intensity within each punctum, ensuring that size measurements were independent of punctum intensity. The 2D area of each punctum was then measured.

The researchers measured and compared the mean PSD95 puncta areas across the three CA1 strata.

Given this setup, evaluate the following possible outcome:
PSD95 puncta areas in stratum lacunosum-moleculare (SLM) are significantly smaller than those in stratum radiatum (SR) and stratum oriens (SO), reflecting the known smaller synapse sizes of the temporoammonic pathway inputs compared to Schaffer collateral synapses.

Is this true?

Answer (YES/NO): NO